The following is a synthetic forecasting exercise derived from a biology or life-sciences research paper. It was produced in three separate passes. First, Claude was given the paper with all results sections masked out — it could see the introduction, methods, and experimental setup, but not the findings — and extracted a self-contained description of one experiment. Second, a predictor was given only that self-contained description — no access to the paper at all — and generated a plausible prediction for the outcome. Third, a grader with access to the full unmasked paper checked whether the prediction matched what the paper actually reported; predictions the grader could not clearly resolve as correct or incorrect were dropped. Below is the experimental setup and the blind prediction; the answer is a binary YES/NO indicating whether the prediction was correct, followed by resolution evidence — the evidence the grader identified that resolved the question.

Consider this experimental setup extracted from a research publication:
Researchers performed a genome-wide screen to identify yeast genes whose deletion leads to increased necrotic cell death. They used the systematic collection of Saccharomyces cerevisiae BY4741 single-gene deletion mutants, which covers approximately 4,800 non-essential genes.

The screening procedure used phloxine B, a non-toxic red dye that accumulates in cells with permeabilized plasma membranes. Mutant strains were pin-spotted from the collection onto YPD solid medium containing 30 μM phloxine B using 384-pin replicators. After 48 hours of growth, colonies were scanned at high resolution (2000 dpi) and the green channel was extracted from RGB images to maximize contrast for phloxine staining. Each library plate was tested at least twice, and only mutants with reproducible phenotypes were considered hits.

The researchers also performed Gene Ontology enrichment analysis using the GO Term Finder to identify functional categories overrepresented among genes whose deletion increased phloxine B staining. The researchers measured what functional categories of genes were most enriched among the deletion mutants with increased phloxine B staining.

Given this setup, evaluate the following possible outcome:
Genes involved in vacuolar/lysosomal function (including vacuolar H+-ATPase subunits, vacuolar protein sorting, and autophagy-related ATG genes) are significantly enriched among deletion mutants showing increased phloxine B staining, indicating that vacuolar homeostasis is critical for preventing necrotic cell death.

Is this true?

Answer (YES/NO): NO